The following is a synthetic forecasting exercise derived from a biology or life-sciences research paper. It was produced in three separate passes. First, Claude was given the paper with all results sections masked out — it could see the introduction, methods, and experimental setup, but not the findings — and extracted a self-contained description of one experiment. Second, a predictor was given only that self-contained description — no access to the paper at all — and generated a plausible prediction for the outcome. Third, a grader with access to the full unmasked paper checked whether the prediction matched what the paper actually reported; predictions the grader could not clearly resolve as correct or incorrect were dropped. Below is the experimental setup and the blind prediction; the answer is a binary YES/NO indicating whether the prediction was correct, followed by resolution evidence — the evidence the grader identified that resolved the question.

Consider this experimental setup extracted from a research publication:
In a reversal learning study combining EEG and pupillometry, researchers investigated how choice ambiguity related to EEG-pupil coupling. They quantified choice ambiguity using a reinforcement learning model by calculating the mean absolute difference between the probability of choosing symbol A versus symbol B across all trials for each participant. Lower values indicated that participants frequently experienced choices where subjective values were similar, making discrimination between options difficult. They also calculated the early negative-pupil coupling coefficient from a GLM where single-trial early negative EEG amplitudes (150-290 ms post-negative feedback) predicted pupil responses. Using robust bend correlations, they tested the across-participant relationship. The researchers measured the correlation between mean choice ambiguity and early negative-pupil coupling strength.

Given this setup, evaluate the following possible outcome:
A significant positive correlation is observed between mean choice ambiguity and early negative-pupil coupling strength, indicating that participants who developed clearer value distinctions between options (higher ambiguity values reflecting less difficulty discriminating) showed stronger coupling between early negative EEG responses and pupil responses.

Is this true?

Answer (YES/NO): NO